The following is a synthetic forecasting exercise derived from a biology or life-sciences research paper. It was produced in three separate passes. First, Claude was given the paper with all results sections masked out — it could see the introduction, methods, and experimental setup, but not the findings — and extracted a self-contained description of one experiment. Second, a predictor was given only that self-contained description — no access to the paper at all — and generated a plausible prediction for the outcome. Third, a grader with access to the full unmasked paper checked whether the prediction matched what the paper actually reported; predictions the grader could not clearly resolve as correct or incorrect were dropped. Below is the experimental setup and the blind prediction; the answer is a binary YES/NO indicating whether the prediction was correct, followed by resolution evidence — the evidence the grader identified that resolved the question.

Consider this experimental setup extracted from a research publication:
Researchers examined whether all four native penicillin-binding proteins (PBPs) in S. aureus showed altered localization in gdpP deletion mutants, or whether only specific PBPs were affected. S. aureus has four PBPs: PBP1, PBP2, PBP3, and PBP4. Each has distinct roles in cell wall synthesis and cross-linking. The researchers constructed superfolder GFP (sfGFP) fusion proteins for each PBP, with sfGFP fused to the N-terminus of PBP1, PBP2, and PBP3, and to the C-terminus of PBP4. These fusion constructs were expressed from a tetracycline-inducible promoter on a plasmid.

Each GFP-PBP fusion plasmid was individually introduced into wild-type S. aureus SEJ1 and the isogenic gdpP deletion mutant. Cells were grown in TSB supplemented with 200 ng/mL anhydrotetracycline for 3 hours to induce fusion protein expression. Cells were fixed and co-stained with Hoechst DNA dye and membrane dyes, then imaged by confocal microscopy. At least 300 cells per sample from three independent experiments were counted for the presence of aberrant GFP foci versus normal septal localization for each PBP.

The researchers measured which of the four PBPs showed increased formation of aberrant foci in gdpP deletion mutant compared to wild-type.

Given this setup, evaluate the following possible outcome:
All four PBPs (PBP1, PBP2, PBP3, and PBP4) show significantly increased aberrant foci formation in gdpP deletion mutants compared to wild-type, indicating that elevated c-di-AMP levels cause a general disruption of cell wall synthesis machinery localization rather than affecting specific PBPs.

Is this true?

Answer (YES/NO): YES